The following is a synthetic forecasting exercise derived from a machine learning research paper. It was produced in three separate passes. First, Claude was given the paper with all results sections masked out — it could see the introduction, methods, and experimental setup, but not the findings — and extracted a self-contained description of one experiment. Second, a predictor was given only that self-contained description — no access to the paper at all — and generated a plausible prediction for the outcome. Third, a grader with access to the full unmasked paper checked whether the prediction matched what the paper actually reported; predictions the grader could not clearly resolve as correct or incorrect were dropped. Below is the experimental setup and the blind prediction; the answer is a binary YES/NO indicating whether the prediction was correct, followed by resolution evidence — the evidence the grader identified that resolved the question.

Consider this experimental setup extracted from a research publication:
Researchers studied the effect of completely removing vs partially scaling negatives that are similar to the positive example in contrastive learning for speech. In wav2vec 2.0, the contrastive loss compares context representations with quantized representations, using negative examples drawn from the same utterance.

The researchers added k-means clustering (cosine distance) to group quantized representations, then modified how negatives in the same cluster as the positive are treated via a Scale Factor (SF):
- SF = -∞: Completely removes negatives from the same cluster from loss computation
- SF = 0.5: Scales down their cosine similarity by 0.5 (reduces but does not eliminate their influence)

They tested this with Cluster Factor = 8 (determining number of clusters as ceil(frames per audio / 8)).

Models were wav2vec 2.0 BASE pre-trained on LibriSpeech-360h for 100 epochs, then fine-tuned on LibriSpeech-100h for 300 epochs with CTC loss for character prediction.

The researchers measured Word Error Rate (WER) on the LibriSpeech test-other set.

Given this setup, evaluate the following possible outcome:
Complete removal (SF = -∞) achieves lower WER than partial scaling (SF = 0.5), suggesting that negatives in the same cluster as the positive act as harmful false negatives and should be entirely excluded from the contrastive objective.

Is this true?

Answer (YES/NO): YES